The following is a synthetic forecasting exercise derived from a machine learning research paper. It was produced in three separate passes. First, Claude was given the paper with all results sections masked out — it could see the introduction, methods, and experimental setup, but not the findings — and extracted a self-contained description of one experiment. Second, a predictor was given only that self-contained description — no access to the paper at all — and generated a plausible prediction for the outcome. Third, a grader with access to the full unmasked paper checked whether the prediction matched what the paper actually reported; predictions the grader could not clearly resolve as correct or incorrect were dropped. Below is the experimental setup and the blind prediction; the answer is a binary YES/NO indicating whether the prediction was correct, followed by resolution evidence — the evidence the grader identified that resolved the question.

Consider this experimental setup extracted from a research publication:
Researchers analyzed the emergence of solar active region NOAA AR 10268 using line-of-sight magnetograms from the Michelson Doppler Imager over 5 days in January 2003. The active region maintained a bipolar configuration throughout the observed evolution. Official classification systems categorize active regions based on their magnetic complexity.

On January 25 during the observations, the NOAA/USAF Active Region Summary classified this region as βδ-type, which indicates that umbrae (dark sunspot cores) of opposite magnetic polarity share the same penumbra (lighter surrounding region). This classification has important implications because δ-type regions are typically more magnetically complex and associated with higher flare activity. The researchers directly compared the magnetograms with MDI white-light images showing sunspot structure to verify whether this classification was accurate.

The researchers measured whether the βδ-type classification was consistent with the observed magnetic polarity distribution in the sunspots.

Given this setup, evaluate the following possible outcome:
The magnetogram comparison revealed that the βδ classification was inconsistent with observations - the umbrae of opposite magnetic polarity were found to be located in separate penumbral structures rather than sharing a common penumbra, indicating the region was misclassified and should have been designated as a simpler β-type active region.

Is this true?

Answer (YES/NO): YES